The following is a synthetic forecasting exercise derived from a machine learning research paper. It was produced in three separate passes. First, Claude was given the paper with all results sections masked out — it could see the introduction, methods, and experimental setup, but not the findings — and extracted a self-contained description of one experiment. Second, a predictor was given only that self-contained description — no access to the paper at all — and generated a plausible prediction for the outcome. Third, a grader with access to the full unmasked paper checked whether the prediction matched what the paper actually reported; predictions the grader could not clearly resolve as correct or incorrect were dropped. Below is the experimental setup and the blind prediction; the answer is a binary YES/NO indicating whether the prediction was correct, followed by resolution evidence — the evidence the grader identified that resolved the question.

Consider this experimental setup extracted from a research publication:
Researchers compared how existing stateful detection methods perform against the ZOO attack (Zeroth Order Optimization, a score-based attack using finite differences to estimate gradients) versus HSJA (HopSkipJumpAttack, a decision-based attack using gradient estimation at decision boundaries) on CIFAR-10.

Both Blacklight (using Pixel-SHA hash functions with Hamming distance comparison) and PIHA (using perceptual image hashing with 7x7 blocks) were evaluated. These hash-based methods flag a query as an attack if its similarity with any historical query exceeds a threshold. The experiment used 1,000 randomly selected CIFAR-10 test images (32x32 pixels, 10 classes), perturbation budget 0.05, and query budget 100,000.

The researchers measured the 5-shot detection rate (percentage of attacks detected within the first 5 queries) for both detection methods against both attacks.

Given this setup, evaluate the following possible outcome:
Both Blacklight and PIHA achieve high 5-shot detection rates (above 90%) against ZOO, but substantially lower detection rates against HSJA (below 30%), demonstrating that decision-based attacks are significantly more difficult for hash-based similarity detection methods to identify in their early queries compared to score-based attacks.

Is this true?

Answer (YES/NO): YES